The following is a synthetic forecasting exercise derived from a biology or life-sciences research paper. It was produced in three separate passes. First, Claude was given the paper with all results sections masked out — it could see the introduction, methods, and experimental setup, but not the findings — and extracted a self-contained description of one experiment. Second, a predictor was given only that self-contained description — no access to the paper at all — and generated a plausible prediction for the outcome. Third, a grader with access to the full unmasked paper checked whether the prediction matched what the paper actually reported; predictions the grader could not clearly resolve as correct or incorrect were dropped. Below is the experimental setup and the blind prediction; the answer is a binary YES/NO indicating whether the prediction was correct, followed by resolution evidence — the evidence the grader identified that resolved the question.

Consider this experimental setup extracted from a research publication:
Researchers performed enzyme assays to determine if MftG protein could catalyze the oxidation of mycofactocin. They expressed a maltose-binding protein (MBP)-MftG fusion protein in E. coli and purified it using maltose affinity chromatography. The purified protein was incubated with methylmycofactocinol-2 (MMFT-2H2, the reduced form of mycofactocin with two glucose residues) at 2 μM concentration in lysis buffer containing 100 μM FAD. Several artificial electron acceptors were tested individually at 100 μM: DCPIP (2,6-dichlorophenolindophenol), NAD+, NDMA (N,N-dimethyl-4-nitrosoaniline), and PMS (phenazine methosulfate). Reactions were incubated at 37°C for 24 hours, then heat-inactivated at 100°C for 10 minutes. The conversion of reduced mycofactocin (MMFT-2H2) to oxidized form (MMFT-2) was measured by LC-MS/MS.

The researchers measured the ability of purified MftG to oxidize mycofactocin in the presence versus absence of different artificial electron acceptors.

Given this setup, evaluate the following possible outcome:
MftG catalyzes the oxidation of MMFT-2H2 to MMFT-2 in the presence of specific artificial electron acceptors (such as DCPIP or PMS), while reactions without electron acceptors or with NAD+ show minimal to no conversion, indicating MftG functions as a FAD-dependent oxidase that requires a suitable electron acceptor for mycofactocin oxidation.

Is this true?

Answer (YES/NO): NO